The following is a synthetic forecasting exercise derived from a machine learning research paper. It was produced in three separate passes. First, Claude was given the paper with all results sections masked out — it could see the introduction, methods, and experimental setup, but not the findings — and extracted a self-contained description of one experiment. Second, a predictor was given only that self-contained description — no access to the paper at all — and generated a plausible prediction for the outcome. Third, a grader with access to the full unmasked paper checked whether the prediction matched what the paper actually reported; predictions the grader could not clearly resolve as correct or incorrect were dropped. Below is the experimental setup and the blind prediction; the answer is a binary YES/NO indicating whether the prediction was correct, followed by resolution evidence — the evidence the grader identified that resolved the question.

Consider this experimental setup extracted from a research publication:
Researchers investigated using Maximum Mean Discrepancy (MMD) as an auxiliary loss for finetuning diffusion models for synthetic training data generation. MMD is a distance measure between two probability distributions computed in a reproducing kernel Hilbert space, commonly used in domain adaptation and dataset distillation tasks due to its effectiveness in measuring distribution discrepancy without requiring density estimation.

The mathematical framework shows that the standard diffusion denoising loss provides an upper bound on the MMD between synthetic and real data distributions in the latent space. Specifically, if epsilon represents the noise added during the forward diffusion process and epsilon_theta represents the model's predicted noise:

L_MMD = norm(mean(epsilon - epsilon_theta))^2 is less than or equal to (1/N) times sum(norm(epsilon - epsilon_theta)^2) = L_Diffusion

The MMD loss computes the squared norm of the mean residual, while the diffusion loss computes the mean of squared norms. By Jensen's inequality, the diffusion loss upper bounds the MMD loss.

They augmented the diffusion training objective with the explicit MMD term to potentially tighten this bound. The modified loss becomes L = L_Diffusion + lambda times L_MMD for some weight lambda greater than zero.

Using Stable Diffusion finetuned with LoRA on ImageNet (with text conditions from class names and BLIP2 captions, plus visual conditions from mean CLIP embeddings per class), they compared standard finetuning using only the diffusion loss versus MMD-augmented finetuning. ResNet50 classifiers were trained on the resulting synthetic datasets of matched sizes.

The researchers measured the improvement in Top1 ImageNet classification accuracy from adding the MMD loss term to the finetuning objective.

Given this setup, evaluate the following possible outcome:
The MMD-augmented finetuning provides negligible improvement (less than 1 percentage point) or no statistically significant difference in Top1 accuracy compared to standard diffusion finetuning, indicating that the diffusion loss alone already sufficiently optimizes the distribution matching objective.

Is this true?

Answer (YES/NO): NO